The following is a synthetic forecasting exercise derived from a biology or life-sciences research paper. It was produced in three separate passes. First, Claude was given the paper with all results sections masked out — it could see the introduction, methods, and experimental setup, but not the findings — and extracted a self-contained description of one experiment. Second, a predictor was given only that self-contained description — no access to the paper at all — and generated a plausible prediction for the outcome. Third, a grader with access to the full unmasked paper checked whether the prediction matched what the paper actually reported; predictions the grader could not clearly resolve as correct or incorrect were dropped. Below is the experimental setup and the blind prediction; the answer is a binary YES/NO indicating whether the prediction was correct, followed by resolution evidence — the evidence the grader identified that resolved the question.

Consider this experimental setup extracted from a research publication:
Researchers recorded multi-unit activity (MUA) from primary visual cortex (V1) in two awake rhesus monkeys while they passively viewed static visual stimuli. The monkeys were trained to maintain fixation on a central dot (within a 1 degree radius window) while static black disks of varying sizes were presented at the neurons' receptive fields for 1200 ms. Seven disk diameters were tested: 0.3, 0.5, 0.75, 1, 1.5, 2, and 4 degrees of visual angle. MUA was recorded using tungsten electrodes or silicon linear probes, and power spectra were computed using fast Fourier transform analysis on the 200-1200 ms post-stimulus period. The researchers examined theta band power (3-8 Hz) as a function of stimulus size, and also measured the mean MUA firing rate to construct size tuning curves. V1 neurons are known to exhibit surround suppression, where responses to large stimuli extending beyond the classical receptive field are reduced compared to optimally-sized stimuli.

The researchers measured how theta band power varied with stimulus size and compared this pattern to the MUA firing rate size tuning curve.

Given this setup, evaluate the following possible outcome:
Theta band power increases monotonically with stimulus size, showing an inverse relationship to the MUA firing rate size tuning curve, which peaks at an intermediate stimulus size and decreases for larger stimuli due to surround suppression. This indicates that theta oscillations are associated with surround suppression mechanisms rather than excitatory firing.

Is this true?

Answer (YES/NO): NO